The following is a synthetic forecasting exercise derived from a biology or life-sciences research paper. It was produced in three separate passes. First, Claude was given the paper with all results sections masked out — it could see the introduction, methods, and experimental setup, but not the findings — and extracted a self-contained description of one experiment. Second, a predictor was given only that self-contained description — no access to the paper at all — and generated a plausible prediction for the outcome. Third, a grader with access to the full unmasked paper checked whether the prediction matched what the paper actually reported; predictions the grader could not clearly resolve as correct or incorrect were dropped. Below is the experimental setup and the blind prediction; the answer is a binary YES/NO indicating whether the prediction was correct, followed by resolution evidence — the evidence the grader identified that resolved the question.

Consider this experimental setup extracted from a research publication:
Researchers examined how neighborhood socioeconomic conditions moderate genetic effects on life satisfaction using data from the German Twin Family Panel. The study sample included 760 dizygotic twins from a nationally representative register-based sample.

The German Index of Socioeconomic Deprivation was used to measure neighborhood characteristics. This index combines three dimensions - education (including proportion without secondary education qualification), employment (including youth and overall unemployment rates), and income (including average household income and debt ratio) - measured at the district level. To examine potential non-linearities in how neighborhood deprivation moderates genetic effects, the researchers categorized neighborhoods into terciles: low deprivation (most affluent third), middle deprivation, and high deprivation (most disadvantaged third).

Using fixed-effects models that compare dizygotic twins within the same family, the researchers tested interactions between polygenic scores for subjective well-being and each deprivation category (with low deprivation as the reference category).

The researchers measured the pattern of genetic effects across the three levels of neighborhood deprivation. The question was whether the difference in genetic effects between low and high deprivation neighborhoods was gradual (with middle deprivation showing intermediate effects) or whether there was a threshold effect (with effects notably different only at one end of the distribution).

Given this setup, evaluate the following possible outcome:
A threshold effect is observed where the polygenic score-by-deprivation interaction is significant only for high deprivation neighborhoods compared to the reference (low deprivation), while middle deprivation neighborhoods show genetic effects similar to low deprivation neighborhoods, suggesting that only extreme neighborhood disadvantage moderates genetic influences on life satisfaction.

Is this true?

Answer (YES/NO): NO